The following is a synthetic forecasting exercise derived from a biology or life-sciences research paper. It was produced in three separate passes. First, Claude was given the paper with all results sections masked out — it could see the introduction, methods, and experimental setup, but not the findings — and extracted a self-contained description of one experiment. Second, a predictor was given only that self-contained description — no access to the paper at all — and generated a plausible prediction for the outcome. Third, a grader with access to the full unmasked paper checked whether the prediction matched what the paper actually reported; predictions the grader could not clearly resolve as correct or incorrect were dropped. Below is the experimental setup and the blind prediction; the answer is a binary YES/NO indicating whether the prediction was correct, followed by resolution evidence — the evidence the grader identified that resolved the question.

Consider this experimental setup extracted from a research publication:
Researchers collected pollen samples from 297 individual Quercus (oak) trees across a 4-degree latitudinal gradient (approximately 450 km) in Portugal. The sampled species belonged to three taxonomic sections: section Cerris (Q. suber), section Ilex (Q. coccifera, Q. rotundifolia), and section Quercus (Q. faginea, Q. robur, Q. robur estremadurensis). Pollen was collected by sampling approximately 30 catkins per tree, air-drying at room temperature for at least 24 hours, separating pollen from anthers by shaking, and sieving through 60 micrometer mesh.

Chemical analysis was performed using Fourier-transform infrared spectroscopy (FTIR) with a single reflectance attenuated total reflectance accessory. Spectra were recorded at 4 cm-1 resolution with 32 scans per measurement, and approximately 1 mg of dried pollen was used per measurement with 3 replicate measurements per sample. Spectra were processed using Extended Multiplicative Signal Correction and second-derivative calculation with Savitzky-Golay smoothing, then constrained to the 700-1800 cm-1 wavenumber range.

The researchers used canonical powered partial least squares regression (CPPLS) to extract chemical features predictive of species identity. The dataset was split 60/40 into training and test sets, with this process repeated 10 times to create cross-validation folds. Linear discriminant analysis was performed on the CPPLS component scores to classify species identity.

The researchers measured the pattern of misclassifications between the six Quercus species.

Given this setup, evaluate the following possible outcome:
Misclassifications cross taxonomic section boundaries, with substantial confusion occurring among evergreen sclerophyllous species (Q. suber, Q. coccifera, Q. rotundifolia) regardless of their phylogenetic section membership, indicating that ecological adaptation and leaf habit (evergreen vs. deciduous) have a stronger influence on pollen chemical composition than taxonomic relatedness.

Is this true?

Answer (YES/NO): NO